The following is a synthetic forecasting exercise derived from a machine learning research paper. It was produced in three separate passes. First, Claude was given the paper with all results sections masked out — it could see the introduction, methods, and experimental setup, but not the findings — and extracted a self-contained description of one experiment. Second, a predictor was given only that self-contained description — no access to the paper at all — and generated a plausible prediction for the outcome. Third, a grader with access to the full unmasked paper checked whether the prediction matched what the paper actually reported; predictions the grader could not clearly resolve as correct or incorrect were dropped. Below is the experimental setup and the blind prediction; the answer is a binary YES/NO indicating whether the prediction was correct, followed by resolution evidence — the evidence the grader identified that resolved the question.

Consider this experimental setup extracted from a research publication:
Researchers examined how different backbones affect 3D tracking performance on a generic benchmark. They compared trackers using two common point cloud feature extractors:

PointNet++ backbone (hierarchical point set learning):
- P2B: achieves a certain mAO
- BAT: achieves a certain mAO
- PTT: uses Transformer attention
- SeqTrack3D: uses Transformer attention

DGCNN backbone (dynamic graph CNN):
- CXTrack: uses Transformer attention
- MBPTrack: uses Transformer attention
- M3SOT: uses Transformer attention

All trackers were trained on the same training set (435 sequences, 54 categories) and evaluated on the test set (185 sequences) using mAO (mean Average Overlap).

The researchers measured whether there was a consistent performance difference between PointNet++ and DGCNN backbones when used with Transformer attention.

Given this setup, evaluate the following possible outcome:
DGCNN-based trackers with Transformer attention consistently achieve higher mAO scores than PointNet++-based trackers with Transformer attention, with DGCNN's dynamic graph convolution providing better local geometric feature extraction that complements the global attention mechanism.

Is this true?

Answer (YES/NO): NO